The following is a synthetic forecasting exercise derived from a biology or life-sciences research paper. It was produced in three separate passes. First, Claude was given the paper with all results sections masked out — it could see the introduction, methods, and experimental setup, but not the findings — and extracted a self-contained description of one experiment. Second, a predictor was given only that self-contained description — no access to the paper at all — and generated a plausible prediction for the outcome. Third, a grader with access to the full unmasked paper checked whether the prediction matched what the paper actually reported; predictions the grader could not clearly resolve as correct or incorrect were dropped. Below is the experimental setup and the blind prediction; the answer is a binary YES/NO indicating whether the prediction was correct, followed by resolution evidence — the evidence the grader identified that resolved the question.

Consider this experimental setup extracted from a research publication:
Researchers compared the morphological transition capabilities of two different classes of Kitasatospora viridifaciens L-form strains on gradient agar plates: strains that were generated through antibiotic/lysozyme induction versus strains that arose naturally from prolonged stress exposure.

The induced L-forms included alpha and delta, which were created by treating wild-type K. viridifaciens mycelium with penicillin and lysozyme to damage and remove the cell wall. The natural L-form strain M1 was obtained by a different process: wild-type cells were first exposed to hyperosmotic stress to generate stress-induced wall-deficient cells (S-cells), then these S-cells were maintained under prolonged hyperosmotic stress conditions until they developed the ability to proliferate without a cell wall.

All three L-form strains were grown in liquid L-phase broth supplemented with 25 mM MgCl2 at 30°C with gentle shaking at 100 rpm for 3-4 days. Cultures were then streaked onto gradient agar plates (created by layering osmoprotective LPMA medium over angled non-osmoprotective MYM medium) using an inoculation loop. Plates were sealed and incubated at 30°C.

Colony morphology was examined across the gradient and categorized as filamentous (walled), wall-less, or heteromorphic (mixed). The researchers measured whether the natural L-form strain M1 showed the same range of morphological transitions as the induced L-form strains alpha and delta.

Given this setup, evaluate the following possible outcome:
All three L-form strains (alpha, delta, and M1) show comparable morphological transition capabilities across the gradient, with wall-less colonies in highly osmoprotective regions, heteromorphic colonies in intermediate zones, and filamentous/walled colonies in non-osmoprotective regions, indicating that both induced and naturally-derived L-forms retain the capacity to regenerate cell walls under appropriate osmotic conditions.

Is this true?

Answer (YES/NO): NO